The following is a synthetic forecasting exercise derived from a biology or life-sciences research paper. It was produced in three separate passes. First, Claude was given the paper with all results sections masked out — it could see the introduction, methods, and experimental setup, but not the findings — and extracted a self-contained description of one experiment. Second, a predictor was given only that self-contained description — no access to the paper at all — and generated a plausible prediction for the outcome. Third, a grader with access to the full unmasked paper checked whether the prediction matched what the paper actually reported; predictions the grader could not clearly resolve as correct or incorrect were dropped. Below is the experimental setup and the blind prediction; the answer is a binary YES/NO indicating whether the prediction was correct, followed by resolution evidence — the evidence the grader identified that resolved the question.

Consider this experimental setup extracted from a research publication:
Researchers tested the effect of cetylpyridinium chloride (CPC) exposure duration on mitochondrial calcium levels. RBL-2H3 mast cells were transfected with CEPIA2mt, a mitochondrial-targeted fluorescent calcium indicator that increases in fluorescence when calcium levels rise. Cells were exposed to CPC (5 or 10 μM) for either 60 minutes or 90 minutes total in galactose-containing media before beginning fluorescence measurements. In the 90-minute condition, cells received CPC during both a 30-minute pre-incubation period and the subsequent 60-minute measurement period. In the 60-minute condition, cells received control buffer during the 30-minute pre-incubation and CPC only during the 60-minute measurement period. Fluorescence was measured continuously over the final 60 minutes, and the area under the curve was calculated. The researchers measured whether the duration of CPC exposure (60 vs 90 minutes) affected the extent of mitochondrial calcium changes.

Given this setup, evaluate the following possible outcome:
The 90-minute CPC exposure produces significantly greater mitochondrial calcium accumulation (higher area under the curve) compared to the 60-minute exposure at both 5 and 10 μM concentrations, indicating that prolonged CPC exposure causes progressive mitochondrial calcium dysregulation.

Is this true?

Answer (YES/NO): NO